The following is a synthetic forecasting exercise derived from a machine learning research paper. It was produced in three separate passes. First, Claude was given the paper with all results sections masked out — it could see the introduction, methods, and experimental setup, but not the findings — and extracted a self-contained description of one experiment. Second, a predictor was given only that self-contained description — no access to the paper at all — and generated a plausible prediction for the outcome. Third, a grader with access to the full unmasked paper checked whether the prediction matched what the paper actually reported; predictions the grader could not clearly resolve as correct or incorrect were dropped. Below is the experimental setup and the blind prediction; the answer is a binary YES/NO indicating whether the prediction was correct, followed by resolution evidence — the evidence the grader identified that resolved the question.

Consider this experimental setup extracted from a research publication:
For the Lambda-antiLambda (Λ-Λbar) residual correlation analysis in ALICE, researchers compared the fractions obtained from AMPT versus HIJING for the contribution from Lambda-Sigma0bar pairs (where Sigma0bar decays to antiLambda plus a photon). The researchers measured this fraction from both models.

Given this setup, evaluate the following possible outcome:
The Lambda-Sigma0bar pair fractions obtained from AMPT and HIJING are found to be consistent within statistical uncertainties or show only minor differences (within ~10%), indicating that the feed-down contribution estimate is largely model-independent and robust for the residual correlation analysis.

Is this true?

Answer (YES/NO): NO